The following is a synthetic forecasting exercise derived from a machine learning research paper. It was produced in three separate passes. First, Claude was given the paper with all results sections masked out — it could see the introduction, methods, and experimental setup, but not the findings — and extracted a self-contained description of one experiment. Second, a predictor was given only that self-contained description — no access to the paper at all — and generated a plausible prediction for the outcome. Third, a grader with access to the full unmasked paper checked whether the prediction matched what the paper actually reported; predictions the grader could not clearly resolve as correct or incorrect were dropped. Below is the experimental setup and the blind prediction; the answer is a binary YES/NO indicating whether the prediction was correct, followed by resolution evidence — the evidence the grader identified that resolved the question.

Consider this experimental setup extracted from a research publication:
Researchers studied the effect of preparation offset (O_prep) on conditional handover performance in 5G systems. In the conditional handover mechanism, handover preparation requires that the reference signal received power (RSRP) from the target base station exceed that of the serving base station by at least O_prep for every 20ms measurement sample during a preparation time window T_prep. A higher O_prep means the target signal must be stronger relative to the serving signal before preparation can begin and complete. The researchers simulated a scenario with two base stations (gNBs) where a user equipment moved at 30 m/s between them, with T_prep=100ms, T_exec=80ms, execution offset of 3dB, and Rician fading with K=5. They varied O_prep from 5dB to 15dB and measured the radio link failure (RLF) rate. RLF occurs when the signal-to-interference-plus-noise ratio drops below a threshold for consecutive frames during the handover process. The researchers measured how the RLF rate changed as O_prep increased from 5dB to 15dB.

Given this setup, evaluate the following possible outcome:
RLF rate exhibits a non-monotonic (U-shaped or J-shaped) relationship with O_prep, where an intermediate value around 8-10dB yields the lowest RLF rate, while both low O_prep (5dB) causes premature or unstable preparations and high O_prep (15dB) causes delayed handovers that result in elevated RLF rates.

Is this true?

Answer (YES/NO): NO